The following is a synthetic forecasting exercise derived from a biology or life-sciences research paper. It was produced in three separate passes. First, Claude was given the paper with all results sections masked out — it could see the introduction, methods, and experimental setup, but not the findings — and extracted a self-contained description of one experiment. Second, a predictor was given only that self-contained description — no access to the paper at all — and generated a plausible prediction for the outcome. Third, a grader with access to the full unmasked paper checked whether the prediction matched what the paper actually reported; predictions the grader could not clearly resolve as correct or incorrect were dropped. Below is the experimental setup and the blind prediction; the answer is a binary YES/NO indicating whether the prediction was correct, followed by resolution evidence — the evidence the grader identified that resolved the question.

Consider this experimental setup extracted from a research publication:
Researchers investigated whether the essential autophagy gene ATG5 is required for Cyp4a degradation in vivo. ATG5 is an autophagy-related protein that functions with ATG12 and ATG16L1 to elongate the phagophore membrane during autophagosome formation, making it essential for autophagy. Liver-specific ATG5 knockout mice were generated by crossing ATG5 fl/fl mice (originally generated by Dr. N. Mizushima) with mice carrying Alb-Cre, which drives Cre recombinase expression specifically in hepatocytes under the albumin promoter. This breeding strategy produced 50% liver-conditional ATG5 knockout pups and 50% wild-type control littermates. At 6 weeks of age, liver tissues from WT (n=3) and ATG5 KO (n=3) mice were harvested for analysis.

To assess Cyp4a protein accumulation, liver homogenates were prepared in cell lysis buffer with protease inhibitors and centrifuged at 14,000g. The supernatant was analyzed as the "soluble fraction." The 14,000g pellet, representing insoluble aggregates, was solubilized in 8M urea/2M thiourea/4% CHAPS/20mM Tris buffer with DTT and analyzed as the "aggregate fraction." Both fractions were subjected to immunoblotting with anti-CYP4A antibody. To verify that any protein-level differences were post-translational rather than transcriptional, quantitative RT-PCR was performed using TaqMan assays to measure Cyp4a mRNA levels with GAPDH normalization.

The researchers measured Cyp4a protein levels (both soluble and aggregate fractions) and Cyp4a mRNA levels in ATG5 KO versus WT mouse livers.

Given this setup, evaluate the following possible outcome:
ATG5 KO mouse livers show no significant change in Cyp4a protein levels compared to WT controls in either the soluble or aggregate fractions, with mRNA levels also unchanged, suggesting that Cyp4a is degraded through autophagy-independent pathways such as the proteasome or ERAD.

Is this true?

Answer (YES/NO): NO